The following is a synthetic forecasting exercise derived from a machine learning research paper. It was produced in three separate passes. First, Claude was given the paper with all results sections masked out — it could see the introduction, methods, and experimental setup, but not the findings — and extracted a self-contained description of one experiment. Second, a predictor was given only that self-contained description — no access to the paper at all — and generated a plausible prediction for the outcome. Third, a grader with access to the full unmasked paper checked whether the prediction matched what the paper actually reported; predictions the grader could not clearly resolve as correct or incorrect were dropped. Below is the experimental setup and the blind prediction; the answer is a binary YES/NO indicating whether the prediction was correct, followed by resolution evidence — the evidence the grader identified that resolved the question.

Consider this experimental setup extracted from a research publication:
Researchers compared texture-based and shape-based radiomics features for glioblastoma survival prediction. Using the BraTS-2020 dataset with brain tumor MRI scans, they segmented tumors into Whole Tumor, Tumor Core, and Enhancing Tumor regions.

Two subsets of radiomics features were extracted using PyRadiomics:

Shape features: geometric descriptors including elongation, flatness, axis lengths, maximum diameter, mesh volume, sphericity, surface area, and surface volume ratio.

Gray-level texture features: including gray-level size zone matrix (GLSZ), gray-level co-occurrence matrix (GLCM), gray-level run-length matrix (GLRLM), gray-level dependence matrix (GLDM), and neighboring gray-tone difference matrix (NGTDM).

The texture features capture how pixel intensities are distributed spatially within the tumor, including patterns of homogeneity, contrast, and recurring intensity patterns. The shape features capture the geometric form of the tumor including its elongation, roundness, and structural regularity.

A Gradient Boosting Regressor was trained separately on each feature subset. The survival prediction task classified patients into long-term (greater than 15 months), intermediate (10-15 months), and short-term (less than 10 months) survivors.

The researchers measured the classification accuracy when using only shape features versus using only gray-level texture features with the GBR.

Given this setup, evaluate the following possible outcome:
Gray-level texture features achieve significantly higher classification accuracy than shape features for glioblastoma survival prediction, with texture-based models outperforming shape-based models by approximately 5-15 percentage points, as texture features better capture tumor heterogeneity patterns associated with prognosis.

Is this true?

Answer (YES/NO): NO